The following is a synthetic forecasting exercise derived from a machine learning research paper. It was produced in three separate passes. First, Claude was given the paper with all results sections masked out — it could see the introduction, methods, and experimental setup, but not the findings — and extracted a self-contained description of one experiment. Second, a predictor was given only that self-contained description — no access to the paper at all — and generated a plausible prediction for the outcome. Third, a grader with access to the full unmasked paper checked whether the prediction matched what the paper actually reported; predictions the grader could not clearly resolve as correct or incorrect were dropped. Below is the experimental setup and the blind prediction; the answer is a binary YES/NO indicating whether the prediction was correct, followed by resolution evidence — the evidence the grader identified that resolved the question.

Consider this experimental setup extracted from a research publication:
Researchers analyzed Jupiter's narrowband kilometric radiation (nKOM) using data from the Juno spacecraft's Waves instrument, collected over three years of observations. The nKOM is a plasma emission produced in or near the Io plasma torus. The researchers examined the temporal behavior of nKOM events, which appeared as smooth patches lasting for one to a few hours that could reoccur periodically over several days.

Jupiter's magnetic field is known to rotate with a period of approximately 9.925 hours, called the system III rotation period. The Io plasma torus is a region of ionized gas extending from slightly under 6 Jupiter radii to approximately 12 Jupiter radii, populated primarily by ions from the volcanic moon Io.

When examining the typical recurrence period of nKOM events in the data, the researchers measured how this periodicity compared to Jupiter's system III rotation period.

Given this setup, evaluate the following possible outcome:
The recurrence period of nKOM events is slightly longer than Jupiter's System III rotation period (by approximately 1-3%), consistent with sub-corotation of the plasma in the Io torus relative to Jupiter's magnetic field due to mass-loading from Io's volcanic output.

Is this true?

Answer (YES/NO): NO